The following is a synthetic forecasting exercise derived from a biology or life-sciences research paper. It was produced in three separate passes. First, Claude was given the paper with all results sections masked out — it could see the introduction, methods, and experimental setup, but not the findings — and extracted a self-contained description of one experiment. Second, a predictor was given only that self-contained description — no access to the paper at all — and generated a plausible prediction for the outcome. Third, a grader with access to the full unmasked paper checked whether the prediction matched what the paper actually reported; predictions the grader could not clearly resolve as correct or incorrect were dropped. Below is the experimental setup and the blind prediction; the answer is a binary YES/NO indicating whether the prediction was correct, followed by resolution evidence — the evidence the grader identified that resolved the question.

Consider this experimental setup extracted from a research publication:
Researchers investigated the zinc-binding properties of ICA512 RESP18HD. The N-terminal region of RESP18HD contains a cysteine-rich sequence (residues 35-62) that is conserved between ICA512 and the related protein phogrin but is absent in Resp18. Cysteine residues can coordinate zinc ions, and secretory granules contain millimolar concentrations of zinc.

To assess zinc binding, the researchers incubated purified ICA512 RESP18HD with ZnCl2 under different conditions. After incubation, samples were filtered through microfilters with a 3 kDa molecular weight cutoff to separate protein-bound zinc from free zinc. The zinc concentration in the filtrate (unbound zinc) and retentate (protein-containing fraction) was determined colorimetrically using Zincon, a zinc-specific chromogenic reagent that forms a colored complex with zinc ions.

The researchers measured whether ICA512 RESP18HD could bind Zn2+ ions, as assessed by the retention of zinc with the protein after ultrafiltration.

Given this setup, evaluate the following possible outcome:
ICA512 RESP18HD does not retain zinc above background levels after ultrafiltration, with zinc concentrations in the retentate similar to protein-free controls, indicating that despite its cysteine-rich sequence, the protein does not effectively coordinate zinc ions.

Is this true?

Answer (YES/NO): NO